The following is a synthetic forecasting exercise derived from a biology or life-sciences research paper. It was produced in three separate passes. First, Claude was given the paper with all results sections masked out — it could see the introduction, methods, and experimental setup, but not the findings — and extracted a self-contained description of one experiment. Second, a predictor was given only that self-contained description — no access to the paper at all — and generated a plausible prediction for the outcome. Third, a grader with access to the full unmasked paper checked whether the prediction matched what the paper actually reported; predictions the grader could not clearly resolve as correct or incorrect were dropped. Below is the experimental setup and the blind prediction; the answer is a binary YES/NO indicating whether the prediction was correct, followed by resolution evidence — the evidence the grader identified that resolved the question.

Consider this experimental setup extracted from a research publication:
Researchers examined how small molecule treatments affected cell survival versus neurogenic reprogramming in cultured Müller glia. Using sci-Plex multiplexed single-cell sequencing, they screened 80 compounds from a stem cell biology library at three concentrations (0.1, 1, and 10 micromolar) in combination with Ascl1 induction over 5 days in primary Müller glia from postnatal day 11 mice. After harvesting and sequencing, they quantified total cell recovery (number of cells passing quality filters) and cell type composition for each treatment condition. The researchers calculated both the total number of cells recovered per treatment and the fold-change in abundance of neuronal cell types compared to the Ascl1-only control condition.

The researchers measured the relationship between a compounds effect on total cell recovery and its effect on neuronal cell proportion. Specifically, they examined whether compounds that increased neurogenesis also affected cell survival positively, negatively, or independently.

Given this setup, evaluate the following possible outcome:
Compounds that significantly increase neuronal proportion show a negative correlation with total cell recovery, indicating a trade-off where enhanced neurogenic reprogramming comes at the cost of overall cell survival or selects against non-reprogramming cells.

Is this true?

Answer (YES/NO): NO